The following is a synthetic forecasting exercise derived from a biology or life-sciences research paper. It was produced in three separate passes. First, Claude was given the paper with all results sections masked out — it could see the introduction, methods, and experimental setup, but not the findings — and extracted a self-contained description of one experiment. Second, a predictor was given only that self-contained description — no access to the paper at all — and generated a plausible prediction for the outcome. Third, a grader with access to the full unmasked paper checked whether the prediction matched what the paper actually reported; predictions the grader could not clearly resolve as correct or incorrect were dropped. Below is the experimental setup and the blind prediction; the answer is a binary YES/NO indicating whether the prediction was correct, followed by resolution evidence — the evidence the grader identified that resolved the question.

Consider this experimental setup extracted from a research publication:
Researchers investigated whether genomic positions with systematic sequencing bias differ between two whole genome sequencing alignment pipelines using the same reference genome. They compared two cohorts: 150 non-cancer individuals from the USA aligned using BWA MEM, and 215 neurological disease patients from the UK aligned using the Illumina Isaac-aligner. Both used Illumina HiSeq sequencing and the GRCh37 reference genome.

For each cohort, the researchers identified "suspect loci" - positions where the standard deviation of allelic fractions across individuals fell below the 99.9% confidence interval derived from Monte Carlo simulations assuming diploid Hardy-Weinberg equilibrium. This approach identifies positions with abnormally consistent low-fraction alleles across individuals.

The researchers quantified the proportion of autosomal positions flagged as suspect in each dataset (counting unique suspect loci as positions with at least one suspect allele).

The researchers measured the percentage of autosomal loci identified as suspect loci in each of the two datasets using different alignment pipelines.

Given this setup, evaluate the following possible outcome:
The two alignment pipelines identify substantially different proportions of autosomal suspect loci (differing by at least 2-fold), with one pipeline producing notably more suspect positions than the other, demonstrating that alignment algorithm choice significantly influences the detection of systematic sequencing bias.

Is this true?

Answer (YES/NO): NO